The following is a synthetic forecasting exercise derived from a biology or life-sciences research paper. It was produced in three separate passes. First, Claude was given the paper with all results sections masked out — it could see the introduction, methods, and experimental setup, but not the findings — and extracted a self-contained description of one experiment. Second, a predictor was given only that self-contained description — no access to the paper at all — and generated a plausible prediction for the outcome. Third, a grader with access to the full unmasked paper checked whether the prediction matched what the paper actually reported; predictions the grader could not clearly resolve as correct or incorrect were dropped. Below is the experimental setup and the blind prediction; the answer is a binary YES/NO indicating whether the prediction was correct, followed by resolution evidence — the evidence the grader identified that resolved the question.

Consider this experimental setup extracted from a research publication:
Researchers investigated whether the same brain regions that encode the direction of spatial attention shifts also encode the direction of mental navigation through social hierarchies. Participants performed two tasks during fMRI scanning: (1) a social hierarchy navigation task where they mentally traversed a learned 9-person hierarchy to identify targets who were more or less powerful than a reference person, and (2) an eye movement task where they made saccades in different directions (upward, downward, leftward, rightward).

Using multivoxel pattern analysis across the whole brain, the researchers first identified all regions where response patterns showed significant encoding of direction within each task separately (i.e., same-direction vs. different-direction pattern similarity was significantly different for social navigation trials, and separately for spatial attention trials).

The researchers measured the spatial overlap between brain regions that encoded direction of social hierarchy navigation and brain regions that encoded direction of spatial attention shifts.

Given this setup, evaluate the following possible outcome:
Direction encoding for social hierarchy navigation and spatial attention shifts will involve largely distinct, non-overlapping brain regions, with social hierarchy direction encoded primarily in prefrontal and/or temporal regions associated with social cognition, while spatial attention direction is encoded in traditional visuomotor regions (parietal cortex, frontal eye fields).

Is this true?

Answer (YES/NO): NO